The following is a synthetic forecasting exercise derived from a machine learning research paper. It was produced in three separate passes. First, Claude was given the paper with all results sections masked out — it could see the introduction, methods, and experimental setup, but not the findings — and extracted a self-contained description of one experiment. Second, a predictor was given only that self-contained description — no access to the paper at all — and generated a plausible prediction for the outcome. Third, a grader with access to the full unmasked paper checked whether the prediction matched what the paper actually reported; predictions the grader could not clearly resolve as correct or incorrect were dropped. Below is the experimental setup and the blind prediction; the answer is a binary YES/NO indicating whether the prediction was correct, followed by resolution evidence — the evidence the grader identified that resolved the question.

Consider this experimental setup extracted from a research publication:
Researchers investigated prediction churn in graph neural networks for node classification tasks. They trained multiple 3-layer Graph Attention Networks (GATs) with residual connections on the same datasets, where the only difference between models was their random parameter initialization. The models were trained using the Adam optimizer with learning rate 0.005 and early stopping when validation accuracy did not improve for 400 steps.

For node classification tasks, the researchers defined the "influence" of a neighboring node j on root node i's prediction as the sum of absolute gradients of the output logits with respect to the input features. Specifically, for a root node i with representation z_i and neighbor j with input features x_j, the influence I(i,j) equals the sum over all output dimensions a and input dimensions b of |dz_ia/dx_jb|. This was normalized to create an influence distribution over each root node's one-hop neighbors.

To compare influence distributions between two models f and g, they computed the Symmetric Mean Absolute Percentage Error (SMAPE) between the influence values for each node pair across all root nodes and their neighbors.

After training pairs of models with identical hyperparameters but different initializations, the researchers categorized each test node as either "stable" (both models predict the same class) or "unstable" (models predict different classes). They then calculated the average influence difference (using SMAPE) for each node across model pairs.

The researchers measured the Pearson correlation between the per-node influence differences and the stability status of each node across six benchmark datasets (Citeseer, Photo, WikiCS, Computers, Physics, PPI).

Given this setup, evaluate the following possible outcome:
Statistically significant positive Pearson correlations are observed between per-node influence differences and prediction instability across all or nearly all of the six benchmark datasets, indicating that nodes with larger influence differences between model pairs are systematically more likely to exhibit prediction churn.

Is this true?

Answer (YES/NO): NO